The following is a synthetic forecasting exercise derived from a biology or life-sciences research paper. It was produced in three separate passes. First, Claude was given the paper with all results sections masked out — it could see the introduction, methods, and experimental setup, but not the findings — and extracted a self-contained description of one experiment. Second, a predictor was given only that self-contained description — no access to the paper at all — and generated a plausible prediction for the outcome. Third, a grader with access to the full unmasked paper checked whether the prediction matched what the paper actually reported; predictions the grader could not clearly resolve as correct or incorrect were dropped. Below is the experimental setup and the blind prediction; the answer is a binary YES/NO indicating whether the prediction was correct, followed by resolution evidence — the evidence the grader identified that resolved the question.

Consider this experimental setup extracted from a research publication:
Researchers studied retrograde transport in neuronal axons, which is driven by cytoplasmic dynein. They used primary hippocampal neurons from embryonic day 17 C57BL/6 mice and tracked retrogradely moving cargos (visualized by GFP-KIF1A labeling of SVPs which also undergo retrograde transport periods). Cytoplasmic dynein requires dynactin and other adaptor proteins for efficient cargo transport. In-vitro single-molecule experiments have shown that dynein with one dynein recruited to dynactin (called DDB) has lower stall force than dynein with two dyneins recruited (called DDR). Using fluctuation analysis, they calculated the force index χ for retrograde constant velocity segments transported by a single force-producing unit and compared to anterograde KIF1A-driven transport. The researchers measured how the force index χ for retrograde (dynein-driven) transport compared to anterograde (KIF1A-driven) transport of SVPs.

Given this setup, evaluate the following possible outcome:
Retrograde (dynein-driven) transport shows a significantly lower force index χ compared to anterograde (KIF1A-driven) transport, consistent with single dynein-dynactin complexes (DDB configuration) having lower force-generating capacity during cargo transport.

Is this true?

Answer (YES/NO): NO